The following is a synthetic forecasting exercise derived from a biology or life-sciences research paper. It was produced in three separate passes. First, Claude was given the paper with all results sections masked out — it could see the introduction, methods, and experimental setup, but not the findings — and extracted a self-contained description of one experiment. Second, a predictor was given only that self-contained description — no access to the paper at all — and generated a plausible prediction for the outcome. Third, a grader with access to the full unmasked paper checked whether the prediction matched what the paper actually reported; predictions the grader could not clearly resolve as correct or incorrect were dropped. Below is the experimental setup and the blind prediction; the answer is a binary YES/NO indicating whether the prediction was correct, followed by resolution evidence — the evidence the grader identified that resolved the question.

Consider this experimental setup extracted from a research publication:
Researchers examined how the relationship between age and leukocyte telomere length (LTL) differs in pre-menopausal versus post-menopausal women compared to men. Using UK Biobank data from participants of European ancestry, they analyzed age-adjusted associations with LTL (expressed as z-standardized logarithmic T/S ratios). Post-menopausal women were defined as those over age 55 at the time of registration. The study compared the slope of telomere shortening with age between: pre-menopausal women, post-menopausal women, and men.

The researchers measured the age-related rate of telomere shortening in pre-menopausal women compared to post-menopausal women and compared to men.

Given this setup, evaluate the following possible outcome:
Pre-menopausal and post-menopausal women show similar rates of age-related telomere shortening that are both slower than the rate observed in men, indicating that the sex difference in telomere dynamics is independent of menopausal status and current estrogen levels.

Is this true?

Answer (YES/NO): NO